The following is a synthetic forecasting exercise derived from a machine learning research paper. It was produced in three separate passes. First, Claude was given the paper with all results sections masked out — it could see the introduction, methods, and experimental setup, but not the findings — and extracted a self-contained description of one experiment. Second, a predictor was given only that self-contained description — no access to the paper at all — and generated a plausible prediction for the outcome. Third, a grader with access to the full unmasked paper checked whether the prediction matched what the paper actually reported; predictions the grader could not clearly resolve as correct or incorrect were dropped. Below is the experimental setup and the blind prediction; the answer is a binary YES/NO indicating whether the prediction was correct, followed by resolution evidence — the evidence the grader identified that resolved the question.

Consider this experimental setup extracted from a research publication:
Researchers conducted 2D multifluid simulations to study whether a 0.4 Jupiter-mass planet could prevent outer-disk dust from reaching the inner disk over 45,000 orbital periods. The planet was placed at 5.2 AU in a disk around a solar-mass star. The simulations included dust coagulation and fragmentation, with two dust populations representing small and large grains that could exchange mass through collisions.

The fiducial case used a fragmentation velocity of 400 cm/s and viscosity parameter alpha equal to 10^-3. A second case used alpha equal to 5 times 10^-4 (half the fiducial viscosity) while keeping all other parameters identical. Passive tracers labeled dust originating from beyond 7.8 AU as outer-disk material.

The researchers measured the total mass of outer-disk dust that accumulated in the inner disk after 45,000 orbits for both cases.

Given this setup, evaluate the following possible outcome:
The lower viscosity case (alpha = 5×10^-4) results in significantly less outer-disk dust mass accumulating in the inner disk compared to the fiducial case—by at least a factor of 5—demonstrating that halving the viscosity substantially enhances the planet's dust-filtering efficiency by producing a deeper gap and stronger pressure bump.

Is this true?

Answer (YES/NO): YES